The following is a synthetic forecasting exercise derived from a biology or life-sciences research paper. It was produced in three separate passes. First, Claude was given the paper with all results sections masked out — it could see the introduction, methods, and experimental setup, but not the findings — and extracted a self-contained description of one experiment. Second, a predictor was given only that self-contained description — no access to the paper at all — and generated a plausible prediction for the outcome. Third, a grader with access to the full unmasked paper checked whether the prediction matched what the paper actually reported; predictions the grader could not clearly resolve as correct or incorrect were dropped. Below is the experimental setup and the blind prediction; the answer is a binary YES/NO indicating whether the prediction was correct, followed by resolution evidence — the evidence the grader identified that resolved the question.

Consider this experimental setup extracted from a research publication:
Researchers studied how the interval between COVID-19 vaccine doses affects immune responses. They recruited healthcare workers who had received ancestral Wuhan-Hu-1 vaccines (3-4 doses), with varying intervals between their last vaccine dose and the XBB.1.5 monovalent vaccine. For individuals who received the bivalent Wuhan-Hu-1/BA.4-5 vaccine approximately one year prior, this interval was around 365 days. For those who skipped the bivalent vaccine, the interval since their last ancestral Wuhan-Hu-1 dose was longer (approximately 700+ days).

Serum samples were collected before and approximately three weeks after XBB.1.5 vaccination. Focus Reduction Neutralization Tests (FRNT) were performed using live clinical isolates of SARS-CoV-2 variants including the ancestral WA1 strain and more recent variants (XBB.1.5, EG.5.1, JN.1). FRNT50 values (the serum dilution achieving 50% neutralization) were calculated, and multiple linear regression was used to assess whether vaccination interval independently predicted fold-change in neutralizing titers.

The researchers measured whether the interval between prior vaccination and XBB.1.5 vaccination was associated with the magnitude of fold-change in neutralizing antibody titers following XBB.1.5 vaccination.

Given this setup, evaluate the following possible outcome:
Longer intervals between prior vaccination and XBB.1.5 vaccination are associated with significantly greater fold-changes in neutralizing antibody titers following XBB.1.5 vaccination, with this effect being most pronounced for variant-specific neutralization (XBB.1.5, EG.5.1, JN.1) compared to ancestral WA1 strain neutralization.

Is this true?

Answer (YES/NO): NO